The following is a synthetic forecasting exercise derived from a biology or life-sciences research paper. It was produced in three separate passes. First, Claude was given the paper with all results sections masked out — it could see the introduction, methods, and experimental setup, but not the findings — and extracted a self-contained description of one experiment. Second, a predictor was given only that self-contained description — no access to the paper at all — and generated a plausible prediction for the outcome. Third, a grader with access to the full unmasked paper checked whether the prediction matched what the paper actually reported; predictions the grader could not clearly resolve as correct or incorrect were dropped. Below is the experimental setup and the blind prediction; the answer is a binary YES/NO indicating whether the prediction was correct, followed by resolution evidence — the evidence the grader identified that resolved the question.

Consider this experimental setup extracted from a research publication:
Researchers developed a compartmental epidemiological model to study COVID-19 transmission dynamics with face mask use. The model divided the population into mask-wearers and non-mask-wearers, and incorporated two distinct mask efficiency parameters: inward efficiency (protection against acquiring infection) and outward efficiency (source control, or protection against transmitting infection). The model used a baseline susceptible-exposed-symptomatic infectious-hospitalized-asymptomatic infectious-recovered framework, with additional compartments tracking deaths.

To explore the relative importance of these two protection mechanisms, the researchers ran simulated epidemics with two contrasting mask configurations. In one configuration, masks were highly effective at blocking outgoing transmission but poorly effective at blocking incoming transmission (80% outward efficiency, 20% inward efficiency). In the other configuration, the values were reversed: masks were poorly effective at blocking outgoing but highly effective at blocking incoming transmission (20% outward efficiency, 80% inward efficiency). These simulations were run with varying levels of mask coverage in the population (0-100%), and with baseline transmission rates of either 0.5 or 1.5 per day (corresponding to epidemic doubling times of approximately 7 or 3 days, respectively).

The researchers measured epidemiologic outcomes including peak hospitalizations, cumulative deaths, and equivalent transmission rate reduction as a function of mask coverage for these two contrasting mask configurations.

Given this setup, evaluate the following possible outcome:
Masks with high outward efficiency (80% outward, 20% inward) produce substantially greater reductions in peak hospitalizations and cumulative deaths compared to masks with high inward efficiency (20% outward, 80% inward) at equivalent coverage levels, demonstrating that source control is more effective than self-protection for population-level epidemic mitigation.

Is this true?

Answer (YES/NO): NO